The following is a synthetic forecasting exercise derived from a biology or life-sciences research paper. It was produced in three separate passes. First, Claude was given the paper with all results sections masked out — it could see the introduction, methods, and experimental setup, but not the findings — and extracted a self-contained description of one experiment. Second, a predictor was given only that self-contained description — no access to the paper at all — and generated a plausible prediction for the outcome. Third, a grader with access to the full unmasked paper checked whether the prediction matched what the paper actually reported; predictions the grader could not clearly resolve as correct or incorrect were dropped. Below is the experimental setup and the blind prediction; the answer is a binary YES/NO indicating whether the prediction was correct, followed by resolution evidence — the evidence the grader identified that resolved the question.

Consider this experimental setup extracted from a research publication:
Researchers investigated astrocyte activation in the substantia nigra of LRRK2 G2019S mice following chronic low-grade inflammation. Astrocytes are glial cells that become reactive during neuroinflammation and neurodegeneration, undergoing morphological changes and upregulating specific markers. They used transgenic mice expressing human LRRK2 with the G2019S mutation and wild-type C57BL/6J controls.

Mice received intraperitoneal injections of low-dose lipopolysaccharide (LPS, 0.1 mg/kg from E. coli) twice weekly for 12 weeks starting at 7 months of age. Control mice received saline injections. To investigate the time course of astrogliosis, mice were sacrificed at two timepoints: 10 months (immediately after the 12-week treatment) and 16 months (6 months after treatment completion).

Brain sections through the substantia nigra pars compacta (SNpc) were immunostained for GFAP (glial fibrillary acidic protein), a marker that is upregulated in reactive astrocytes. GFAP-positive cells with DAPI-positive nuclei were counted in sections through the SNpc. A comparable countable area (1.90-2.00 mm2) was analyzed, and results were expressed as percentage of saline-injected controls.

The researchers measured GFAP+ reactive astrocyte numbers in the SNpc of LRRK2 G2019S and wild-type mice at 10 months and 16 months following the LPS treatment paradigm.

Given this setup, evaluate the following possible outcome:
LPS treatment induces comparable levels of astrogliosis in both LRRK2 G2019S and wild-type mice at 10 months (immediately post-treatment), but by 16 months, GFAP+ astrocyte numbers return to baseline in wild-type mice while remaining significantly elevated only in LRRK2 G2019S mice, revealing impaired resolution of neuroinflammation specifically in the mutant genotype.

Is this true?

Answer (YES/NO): NO